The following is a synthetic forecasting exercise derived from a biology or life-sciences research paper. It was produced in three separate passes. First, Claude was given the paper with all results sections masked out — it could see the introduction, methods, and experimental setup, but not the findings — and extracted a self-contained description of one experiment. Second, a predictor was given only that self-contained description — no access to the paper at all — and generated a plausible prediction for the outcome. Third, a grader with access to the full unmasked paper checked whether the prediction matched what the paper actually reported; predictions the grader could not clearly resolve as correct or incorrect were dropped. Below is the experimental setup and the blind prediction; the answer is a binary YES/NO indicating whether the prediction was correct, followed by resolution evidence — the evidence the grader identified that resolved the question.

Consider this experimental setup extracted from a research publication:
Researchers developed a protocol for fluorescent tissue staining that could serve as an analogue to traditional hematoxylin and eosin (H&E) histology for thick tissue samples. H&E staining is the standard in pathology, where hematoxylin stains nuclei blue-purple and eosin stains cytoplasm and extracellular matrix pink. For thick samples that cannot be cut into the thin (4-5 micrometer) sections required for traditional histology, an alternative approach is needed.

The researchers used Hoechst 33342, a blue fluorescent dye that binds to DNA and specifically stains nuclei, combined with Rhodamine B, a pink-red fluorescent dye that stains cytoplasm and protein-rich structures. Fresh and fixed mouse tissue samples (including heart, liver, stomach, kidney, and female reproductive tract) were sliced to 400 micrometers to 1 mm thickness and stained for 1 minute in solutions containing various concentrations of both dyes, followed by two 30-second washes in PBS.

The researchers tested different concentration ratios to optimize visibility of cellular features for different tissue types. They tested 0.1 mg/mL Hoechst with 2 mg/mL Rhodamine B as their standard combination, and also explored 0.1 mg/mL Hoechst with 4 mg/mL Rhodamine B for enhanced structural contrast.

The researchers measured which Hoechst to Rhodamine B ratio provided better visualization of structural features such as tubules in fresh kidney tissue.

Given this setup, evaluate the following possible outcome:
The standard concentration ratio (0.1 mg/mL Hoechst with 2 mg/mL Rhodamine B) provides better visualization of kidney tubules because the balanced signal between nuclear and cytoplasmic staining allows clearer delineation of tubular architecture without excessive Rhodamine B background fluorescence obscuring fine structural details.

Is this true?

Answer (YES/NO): NO